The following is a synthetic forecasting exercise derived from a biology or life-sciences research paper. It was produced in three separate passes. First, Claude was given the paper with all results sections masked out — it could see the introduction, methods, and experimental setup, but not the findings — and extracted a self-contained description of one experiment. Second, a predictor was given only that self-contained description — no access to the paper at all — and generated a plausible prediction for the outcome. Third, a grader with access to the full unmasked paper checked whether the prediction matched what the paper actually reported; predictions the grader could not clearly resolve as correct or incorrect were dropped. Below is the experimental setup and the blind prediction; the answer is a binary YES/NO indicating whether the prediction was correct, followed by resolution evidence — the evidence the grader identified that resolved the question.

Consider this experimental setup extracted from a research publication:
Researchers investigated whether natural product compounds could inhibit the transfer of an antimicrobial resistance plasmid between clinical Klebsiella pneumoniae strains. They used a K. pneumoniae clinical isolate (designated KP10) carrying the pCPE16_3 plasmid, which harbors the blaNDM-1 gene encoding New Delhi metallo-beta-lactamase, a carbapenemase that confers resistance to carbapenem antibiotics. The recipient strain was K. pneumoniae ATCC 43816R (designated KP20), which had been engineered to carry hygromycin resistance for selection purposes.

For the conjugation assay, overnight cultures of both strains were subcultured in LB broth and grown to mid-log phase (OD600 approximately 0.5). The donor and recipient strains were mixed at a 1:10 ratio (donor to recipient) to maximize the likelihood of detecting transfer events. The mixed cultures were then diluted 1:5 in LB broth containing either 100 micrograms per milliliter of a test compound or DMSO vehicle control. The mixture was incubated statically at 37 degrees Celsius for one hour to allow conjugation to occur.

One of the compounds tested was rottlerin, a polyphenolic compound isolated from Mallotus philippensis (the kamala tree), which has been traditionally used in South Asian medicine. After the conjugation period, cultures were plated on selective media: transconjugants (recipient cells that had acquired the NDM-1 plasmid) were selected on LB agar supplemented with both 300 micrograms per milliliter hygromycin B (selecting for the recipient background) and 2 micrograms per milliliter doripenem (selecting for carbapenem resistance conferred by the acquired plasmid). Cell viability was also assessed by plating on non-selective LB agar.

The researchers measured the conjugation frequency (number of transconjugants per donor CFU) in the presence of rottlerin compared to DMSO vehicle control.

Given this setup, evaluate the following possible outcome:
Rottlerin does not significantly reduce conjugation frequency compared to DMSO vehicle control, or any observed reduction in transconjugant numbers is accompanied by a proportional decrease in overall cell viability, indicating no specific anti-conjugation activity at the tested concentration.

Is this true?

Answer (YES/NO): NO